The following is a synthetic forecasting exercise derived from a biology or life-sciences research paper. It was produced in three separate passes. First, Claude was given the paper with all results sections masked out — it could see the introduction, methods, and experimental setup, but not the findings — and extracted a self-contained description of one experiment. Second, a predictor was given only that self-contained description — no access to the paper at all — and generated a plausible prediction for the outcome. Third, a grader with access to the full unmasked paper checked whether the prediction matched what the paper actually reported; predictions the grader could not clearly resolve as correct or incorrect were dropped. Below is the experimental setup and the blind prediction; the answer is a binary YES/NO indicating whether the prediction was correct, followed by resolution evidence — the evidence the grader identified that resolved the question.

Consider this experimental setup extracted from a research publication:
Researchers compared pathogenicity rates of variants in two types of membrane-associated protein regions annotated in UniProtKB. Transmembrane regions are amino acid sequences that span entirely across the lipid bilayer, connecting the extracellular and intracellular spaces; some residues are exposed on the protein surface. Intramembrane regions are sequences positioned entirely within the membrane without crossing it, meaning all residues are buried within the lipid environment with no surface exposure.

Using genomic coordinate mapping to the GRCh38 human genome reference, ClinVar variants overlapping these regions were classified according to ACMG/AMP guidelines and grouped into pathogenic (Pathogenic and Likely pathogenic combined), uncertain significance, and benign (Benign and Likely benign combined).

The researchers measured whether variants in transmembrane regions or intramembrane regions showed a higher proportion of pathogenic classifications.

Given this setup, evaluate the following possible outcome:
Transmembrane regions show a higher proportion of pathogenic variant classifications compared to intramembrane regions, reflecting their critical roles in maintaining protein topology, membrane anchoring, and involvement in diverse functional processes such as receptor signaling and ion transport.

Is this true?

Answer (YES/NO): NO